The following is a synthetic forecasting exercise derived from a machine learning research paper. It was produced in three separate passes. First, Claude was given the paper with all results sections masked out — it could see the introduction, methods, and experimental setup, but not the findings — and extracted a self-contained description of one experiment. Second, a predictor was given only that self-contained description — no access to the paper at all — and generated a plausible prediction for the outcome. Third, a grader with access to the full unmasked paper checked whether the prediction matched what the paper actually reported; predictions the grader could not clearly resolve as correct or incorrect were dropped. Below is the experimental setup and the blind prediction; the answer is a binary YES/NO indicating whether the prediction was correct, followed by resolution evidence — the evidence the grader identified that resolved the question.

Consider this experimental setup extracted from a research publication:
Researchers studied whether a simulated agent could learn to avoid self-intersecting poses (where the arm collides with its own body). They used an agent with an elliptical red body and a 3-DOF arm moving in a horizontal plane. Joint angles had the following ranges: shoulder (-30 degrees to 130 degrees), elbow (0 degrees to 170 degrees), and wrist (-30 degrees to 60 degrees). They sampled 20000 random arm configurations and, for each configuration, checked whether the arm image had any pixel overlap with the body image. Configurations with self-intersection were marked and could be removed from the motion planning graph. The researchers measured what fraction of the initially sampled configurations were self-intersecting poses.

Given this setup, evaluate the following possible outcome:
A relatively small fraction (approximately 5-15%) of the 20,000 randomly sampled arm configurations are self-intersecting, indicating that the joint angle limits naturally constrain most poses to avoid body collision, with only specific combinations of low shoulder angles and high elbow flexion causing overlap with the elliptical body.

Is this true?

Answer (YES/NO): NO